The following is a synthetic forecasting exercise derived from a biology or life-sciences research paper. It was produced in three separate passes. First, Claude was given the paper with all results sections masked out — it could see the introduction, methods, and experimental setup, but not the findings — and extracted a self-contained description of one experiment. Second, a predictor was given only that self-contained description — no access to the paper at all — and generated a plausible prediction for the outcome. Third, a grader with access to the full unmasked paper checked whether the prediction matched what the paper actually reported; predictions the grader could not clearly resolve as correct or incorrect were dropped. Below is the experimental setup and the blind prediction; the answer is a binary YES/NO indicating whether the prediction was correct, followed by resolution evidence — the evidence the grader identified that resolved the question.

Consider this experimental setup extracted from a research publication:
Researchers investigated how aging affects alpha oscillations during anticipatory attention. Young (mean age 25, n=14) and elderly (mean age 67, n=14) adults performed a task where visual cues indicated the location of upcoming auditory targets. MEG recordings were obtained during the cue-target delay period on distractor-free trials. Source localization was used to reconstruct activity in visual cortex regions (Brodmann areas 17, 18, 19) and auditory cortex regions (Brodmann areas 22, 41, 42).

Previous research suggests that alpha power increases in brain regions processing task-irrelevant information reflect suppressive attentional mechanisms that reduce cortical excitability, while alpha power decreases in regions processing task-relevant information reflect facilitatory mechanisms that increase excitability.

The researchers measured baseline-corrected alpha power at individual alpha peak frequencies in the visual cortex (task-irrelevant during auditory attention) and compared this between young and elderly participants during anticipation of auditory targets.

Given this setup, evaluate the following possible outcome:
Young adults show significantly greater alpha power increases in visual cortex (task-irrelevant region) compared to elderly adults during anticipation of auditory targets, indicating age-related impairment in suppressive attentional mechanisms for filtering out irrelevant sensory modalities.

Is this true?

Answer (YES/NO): YES